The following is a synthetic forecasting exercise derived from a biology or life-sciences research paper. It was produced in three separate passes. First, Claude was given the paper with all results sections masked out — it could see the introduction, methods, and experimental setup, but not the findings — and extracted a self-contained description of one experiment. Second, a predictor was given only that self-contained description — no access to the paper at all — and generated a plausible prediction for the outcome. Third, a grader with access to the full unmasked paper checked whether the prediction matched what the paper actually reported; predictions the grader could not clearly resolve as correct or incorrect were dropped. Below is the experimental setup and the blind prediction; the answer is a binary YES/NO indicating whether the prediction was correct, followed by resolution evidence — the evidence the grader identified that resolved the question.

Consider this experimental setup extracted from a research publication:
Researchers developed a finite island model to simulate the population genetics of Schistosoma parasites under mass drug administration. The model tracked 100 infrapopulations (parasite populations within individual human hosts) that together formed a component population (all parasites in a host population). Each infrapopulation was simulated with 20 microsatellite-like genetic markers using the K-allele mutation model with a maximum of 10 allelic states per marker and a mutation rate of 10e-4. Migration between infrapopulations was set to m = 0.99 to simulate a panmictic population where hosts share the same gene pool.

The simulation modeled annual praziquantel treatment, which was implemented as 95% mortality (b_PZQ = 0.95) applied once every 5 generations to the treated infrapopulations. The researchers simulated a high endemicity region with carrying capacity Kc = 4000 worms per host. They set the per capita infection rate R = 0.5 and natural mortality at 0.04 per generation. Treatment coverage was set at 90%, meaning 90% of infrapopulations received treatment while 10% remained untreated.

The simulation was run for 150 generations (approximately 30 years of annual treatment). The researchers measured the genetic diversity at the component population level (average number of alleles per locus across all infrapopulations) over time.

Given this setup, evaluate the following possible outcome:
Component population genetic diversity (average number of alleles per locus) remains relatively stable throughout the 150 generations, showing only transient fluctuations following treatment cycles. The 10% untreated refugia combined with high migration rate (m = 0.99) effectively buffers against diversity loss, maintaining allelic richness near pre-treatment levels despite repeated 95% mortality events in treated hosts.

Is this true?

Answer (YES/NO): YES